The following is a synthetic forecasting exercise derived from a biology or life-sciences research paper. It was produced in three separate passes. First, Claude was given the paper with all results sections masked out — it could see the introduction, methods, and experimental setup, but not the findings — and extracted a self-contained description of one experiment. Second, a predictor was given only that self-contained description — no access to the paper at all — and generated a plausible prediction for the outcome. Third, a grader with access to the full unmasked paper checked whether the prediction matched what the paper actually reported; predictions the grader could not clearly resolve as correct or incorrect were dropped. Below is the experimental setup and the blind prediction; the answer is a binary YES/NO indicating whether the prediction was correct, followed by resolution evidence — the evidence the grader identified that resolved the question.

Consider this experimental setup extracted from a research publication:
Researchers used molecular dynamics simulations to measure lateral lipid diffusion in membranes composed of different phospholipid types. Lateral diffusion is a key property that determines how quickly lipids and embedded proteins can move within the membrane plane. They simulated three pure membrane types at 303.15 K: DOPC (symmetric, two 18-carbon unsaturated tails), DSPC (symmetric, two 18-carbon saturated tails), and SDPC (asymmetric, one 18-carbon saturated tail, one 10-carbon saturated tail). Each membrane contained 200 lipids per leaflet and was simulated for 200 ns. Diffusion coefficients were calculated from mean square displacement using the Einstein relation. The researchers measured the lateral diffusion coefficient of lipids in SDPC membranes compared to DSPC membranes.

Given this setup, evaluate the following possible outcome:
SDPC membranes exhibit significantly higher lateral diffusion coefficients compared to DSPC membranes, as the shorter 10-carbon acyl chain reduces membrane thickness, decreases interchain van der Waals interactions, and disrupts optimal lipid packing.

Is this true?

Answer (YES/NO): YES